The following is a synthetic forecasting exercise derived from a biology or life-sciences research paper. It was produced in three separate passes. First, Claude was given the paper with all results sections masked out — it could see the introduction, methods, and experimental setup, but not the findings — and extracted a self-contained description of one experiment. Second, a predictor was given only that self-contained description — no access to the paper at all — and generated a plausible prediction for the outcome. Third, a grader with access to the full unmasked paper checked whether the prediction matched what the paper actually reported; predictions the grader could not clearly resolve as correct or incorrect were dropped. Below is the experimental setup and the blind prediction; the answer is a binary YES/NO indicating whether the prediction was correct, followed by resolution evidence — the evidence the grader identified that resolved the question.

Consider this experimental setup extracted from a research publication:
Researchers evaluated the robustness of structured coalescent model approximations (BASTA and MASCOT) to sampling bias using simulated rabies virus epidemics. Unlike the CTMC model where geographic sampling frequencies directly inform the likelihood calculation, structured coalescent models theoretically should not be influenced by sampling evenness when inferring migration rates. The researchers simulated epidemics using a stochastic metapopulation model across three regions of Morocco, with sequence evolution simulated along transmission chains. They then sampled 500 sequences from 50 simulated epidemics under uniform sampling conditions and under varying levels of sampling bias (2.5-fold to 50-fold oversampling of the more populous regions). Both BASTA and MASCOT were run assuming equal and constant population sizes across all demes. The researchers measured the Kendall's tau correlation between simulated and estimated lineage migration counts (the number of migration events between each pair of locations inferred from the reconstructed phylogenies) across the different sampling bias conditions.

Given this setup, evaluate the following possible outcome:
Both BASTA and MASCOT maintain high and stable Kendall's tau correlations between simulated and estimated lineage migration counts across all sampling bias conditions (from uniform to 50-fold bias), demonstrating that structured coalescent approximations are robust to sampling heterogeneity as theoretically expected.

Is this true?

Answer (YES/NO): NO